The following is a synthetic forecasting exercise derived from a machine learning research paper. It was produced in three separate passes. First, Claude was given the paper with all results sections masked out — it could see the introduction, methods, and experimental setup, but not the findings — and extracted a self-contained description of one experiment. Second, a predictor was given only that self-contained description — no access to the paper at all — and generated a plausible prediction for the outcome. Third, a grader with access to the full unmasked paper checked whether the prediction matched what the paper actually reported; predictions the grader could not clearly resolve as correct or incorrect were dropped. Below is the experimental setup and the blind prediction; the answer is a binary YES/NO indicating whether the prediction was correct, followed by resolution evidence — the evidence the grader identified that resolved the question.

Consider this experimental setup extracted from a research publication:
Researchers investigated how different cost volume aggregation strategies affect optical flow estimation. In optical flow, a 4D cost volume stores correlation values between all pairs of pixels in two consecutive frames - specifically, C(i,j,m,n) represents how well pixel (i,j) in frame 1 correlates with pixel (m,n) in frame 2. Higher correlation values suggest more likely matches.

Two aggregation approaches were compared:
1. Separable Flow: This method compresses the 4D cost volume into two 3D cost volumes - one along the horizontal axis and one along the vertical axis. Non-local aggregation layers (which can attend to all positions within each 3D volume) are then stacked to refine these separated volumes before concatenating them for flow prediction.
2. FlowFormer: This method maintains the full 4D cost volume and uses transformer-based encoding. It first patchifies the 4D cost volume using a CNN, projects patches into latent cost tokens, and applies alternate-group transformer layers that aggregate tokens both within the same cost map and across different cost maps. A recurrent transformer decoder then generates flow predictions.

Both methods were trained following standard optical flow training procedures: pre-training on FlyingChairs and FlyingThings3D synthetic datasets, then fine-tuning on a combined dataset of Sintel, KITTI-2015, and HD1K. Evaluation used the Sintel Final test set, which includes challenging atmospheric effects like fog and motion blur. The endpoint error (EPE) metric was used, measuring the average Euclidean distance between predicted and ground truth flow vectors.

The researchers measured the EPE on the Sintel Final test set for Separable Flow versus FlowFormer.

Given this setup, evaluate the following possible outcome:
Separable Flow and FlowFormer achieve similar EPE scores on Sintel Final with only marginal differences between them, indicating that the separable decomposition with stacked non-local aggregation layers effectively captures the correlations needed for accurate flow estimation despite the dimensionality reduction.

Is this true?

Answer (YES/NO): NO